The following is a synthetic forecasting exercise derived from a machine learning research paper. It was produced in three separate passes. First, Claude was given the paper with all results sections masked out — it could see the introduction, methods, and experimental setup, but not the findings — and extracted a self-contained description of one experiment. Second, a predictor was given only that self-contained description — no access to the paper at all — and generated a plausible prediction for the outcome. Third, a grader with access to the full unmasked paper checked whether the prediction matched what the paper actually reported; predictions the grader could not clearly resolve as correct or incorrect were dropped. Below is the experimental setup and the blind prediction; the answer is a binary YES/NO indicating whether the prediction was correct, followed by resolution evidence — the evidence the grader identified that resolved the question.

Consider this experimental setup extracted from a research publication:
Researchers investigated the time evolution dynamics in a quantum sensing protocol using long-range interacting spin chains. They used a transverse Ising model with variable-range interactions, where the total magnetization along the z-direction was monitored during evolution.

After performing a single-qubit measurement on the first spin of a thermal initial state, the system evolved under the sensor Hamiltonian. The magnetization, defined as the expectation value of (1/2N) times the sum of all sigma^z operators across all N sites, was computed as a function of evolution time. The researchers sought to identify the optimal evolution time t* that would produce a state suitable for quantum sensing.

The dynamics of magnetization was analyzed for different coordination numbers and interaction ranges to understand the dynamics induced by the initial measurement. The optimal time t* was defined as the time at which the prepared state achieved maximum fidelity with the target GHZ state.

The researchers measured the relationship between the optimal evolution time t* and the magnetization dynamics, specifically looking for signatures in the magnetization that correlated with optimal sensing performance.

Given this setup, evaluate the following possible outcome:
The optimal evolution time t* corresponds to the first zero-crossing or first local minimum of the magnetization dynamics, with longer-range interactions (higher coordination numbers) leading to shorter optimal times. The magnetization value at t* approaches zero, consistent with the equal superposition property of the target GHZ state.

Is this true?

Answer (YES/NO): NO